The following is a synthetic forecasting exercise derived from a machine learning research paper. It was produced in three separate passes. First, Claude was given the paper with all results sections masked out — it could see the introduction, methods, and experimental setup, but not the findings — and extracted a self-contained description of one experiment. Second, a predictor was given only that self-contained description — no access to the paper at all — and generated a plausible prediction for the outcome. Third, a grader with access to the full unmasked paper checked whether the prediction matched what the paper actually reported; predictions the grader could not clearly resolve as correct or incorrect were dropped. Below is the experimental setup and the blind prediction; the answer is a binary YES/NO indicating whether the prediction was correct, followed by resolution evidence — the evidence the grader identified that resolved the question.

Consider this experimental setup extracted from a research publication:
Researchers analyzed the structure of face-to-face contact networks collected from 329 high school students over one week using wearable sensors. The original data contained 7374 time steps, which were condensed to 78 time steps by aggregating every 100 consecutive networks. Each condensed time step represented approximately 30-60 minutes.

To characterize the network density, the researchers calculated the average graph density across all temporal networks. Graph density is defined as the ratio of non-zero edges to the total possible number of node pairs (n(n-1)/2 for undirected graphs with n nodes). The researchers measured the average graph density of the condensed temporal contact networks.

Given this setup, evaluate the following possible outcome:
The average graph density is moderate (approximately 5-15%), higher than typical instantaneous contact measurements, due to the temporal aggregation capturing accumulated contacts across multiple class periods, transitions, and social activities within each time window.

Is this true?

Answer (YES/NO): NO